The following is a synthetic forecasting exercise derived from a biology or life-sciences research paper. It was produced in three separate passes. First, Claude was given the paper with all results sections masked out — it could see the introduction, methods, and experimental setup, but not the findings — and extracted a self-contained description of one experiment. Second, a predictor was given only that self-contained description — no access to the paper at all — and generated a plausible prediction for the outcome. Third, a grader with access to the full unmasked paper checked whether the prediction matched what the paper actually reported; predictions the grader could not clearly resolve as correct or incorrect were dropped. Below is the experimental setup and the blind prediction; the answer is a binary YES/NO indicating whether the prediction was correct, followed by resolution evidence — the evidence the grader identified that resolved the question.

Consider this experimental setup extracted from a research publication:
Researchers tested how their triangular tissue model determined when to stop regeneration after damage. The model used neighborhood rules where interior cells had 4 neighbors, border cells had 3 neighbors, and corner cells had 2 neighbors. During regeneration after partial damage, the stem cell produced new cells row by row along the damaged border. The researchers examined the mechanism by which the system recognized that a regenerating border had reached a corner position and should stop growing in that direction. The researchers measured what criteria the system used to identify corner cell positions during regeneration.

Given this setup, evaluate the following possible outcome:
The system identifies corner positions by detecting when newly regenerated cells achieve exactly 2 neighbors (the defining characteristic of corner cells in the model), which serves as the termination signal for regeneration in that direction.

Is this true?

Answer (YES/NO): NO